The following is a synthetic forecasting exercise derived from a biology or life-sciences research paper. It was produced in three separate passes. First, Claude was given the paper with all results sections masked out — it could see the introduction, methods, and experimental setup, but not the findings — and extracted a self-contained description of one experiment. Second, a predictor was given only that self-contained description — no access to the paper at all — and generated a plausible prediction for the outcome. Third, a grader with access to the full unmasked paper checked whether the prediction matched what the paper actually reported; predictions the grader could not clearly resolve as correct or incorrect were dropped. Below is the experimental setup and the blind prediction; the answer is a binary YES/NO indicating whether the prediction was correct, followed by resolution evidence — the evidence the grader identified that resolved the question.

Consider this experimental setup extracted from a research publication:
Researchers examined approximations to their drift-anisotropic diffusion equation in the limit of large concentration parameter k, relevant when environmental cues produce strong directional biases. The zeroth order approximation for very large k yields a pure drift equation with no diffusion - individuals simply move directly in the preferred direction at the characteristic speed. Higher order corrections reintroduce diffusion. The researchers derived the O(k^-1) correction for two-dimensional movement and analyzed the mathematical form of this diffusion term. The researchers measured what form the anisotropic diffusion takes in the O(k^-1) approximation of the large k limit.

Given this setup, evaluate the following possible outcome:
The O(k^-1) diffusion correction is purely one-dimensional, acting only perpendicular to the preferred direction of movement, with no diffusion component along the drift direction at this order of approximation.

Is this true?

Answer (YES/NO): YES